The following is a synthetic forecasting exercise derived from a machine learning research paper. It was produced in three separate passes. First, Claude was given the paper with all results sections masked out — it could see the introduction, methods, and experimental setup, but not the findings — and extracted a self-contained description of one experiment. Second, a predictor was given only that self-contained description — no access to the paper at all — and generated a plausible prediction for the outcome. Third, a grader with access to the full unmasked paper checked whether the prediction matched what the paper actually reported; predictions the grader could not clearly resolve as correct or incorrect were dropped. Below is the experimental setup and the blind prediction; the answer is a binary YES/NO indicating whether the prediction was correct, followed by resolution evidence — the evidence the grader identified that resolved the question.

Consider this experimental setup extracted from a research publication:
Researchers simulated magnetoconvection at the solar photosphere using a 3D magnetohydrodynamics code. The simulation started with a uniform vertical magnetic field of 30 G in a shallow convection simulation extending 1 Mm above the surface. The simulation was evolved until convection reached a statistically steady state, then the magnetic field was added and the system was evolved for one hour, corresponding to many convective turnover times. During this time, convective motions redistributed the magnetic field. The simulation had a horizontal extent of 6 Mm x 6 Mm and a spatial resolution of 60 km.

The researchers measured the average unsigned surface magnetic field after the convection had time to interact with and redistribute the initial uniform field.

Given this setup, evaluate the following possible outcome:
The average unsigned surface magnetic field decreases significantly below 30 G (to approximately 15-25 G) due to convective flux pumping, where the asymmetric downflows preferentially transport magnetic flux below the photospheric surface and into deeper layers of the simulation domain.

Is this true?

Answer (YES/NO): NO